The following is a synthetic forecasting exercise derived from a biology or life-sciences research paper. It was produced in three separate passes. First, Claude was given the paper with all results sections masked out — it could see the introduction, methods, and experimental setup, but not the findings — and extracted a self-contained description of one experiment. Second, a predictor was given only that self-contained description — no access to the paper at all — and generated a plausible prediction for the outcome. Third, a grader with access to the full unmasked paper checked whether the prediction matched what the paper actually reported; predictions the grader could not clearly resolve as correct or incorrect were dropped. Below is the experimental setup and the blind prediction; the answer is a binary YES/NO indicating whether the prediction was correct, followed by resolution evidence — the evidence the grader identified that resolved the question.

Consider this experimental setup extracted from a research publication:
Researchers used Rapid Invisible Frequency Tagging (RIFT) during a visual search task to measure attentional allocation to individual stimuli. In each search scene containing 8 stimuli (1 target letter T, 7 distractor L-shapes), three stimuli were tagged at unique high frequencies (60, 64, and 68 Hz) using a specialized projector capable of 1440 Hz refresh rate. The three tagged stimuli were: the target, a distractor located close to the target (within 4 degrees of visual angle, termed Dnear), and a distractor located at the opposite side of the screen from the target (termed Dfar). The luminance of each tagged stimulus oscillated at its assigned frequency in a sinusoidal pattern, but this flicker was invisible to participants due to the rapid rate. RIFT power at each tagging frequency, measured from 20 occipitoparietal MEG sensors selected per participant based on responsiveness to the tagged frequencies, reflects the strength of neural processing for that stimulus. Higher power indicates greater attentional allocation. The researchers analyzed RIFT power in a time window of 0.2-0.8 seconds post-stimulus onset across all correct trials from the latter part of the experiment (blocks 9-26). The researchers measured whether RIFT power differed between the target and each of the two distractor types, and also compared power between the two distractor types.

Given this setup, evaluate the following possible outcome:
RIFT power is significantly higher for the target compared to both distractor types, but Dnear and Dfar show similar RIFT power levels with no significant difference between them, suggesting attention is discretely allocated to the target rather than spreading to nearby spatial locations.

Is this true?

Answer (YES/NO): NO